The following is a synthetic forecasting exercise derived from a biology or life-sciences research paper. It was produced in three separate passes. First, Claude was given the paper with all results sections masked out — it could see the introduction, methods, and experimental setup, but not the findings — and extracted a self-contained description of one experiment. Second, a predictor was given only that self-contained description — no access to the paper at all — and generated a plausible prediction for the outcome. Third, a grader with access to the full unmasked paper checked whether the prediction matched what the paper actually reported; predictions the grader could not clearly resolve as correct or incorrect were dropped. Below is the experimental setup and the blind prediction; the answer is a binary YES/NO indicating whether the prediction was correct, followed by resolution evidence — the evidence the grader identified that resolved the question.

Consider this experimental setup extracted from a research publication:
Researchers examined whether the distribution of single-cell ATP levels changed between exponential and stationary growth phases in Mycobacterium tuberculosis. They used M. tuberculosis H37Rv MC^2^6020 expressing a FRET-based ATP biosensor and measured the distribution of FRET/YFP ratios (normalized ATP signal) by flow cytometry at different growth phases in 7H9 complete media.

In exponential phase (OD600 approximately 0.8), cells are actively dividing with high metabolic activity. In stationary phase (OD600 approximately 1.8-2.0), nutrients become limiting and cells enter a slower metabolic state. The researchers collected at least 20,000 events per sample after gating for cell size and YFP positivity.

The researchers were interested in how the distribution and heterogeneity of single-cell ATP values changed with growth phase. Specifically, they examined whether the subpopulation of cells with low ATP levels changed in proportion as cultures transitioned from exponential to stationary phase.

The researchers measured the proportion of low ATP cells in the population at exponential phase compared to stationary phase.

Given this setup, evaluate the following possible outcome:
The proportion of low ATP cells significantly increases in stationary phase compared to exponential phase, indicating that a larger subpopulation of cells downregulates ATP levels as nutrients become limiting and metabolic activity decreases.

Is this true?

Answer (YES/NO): YES